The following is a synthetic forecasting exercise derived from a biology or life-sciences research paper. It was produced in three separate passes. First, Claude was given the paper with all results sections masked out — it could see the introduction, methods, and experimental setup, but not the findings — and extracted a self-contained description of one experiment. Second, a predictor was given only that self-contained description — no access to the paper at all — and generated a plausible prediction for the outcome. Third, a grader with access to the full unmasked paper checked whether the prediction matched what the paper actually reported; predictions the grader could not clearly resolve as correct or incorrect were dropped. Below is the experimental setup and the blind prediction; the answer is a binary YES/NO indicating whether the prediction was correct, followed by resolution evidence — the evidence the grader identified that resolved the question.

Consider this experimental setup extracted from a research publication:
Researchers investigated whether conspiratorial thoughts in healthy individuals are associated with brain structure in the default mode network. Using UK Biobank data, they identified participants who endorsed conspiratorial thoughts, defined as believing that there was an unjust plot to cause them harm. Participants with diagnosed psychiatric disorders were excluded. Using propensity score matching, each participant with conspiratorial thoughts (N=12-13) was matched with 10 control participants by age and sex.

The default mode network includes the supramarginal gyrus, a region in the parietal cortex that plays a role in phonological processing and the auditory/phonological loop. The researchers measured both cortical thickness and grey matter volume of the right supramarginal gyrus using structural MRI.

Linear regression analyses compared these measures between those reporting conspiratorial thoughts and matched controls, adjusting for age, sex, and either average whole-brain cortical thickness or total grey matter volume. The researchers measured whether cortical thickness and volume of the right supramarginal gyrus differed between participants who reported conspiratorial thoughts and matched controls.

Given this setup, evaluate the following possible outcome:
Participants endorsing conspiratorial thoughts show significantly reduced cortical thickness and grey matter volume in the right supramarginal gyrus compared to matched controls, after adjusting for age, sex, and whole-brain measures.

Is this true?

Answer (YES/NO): NO